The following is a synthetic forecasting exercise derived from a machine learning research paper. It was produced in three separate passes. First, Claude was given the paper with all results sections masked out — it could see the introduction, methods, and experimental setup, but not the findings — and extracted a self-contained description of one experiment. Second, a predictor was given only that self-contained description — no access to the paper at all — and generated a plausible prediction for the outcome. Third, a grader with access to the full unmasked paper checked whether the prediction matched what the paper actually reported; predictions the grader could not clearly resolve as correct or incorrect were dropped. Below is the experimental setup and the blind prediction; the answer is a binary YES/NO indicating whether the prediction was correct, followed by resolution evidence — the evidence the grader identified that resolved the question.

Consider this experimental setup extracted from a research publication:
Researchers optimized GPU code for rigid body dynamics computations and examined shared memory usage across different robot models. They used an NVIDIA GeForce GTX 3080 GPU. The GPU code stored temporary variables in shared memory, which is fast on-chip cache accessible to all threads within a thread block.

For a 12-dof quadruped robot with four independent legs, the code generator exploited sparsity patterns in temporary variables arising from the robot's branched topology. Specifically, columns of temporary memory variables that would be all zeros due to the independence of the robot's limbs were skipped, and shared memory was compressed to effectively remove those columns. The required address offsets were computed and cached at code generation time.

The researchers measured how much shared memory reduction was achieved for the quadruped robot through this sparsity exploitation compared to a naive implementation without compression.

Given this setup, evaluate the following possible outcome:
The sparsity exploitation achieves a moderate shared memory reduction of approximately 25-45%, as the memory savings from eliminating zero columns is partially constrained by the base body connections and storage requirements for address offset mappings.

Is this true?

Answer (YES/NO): NO